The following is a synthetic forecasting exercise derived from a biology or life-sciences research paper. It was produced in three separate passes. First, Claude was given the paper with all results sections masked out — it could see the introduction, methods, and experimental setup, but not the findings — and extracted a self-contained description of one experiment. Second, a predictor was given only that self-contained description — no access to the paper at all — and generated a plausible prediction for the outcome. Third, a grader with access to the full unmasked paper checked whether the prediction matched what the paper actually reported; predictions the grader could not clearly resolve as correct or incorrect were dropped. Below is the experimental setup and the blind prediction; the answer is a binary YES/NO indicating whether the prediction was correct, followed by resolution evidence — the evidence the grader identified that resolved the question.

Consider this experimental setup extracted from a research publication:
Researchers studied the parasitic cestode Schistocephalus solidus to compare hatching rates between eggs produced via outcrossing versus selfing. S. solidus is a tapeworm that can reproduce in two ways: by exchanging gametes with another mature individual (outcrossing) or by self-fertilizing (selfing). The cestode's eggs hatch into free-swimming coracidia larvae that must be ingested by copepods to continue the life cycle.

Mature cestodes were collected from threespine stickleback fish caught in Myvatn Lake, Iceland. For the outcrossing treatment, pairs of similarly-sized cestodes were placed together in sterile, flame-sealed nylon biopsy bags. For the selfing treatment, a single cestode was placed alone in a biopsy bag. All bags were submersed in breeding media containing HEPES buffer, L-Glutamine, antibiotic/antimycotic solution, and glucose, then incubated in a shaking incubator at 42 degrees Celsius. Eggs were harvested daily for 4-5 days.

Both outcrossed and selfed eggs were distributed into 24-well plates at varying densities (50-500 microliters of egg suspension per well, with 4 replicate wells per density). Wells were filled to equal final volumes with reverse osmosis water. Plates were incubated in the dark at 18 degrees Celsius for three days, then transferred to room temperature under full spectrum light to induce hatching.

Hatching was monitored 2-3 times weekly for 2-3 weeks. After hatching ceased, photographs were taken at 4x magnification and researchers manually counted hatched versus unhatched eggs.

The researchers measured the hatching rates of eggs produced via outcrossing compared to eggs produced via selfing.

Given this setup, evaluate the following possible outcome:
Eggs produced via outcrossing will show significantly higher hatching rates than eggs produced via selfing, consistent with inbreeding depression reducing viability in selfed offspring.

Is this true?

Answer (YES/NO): YES